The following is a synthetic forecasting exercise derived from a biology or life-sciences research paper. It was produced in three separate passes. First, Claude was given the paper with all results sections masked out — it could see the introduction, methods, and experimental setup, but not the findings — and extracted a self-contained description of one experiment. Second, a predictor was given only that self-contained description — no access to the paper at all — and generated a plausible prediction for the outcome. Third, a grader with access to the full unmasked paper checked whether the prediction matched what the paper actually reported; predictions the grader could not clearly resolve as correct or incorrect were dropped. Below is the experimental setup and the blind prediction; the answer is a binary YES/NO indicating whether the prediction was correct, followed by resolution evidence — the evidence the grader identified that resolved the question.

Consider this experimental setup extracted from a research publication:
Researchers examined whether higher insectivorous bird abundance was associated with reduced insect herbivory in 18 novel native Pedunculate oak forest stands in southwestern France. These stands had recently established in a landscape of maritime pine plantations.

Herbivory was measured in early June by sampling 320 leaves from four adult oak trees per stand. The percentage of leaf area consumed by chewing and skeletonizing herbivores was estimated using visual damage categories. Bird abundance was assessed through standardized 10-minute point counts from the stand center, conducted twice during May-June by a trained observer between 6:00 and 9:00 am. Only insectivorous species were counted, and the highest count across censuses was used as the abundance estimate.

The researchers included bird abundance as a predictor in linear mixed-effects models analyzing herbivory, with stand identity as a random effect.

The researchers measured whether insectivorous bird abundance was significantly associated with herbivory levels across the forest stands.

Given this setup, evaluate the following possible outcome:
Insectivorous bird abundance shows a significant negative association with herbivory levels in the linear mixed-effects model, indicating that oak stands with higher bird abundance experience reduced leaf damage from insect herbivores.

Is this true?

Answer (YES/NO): NO